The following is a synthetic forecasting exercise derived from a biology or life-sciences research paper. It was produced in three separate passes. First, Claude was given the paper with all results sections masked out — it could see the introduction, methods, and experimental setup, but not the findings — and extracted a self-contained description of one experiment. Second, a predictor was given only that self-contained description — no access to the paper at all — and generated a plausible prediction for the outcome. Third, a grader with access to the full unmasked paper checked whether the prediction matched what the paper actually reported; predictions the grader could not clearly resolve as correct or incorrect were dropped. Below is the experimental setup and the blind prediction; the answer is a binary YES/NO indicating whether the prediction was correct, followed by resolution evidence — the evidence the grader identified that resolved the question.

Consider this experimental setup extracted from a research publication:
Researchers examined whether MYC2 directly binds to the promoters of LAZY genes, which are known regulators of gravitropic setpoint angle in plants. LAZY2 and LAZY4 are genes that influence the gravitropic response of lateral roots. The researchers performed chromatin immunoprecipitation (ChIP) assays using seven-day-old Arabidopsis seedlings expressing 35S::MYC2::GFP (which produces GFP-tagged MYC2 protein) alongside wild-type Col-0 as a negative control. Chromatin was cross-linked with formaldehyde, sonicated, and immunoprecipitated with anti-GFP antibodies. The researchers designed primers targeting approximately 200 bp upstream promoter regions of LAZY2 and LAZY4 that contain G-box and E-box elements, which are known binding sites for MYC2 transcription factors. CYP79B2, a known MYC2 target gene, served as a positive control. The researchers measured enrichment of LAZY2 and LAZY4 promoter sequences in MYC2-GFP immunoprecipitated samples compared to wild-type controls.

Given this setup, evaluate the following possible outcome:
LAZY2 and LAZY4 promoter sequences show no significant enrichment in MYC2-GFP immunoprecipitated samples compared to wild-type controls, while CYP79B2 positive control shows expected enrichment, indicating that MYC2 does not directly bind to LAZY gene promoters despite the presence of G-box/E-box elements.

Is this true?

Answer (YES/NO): NO